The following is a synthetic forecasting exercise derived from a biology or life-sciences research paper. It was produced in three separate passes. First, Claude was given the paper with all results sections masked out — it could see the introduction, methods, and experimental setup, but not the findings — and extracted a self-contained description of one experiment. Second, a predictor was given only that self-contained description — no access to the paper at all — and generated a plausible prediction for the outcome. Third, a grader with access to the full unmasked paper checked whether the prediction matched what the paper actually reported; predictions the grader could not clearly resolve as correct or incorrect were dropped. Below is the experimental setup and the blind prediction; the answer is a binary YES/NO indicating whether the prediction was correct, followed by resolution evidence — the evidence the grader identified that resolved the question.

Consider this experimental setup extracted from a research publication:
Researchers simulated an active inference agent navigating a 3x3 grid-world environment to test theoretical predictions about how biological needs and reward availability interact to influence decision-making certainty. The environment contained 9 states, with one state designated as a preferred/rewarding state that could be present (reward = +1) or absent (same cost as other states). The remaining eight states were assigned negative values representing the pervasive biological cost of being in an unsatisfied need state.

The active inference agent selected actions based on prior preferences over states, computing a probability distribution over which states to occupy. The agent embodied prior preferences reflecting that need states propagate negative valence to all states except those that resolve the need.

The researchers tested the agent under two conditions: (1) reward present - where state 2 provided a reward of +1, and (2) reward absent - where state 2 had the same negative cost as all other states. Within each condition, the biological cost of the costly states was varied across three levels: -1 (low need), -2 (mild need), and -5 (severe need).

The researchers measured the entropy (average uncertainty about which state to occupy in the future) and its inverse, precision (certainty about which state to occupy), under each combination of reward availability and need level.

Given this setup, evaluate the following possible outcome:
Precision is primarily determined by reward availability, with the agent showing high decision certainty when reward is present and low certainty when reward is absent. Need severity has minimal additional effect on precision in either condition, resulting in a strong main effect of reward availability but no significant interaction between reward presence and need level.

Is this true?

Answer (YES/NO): NO